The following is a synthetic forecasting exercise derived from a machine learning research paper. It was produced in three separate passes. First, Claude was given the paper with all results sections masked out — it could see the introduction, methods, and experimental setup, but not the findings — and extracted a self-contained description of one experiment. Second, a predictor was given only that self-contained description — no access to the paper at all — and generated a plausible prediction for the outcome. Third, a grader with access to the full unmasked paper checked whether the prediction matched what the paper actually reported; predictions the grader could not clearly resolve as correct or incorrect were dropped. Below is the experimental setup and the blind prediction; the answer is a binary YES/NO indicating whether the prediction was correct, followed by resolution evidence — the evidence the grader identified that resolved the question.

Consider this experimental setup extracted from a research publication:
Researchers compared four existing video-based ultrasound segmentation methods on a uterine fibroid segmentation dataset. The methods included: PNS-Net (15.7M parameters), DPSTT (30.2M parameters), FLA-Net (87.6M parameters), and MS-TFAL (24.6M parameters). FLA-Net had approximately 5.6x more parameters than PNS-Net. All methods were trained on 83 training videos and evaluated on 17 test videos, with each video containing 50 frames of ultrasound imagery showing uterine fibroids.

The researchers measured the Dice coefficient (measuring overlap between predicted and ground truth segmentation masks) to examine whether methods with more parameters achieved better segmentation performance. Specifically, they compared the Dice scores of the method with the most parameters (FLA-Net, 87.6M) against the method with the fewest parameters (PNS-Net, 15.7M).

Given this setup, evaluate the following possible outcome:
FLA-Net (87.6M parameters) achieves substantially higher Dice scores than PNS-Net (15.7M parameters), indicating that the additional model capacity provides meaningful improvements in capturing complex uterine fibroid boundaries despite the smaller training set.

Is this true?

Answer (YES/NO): NO